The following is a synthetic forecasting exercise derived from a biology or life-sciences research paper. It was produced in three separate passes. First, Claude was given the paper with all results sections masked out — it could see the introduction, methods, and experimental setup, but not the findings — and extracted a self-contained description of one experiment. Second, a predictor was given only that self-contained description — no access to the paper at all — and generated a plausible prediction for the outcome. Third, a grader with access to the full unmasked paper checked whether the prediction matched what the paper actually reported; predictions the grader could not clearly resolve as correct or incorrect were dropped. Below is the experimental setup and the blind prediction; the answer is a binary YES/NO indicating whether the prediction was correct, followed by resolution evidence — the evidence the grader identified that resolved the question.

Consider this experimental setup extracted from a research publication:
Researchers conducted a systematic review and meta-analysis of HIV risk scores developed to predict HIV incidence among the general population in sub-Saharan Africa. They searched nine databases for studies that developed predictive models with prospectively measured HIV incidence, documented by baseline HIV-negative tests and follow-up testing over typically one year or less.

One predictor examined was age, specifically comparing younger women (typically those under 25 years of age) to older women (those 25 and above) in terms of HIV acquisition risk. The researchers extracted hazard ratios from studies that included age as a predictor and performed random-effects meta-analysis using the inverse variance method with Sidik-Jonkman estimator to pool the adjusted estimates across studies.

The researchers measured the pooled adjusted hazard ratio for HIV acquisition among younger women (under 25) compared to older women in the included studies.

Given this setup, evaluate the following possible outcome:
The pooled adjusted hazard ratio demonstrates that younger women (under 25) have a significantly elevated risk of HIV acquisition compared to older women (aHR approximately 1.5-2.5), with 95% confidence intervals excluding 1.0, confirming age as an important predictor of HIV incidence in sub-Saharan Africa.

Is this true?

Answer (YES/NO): YES